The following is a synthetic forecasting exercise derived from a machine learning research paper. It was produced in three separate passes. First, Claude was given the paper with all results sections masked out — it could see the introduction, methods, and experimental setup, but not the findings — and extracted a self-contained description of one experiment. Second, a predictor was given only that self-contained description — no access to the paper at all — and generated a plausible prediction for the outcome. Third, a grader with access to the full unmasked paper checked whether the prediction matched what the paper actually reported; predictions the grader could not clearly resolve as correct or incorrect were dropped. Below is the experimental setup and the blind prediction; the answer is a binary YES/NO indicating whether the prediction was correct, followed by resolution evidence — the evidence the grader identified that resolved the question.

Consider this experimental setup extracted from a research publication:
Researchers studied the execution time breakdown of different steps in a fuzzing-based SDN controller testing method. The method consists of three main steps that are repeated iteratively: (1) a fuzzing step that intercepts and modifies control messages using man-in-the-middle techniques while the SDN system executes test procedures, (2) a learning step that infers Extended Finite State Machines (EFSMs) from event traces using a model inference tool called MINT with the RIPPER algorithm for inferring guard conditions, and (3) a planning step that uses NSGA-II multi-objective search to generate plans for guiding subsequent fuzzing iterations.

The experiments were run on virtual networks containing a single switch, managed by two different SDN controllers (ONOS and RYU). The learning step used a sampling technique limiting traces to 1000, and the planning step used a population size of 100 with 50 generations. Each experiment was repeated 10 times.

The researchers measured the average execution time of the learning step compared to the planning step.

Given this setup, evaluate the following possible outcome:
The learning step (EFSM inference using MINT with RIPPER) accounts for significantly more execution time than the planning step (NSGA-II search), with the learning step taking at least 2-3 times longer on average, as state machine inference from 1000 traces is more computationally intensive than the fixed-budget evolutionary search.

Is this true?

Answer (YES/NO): NO